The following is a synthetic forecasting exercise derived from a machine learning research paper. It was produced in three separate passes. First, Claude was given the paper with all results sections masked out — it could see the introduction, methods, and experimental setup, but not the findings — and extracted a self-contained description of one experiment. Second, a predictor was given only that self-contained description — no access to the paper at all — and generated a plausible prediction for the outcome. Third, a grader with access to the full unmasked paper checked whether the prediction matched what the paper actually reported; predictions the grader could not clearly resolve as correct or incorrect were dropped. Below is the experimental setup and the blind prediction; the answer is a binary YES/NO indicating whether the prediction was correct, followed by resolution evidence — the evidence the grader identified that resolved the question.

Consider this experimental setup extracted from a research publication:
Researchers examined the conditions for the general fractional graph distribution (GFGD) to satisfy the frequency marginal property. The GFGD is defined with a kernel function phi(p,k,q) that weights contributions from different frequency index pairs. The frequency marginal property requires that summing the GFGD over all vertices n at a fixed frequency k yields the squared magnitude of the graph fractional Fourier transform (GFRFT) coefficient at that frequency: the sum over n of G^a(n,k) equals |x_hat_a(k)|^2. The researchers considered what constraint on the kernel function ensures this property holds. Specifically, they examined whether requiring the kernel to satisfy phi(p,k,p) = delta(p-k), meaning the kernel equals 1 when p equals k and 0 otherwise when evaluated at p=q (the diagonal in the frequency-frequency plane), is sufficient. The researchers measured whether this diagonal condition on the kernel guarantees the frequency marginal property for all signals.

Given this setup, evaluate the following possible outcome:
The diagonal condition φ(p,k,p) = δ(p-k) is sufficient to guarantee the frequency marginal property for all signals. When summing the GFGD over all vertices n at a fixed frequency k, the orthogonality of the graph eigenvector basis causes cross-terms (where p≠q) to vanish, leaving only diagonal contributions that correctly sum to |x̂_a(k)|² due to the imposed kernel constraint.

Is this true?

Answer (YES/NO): YES